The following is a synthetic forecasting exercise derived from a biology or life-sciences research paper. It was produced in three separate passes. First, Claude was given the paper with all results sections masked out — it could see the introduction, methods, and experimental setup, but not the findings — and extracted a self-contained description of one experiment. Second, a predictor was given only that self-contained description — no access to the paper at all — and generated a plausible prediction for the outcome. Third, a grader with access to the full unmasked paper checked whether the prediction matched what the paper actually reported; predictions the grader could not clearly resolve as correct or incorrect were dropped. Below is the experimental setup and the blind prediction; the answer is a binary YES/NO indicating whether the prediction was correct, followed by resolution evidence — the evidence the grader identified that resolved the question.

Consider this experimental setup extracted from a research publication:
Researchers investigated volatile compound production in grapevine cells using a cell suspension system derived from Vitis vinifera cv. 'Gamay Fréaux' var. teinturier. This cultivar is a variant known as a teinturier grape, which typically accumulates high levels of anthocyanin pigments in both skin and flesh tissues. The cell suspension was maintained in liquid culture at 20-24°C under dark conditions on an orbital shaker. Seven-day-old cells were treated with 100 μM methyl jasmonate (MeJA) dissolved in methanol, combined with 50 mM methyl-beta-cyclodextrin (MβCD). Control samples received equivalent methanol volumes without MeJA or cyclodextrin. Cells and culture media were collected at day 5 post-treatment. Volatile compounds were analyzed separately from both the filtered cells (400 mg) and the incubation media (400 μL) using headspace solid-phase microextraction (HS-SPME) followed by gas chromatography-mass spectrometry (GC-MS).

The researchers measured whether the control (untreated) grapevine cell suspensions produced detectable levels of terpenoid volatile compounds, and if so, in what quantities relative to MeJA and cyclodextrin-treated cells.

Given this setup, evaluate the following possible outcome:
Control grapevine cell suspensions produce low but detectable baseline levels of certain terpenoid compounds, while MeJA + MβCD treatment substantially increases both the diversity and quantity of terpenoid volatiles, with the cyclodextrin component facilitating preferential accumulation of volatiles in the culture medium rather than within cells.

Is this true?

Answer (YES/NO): NO